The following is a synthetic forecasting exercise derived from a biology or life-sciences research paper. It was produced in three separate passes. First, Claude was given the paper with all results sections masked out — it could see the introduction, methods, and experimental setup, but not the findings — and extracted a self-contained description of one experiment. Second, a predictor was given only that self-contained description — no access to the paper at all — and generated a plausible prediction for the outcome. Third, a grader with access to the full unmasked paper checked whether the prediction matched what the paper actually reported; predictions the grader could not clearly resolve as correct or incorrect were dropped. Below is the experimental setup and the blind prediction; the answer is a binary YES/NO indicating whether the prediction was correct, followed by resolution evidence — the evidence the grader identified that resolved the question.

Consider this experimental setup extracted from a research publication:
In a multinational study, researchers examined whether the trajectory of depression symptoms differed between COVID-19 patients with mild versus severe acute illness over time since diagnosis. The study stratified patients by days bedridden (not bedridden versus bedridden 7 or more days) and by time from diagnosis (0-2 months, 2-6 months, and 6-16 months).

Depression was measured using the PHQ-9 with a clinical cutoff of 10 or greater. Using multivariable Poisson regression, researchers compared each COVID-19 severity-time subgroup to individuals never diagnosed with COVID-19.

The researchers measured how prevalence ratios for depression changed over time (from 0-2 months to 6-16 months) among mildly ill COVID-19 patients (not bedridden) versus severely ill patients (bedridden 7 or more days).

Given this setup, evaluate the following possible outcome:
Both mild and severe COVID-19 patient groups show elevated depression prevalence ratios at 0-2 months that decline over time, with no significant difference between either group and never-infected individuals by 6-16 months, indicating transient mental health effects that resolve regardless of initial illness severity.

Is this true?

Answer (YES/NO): NO